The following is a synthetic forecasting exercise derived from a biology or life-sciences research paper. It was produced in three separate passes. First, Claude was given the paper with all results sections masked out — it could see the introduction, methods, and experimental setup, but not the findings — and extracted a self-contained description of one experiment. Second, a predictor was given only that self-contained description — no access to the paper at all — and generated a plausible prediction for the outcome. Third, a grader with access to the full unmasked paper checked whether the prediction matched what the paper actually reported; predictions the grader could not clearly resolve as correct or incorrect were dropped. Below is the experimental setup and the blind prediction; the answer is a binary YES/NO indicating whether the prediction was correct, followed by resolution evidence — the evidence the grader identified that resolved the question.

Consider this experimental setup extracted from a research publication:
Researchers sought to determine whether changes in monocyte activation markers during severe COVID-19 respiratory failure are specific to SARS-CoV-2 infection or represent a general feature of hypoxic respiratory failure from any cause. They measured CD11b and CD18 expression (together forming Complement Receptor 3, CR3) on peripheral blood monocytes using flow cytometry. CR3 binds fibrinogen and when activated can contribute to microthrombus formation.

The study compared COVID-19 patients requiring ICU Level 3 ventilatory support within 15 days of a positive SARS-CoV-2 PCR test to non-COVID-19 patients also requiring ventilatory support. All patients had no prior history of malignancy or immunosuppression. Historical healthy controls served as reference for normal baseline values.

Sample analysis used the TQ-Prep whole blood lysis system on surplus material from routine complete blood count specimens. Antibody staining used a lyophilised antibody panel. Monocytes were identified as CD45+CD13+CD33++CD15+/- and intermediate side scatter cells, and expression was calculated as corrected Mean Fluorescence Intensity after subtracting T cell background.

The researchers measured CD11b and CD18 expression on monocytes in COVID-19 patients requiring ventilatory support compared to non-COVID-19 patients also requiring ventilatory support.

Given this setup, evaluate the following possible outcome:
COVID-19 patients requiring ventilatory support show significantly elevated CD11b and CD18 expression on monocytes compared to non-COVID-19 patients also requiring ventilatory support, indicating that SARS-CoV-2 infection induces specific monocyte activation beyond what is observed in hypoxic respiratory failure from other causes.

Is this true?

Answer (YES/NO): YES